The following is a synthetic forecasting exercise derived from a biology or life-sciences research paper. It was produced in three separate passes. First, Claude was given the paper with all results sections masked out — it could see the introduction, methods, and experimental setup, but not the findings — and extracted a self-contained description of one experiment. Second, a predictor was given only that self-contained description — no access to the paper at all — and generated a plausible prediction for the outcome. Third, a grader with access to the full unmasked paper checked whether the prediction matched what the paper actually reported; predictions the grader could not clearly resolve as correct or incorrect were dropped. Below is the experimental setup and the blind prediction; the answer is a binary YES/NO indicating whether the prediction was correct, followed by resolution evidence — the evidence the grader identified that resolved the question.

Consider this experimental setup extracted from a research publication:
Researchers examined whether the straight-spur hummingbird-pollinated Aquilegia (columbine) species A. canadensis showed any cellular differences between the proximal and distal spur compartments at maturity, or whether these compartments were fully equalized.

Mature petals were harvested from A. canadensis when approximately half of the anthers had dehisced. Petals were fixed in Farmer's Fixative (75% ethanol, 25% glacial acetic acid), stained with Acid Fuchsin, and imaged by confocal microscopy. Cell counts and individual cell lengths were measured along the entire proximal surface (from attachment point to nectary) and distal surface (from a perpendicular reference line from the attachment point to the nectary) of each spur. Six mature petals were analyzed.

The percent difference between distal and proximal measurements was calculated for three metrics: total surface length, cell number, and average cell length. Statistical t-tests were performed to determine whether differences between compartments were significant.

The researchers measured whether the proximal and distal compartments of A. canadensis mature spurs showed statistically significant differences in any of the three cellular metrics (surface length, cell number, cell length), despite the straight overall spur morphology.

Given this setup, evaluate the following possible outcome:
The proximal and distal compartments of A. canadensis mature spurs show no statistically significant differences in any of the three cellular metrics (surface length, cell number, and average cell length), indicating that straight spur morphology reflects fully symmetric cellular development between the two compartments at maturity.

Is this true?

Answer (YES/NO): NO